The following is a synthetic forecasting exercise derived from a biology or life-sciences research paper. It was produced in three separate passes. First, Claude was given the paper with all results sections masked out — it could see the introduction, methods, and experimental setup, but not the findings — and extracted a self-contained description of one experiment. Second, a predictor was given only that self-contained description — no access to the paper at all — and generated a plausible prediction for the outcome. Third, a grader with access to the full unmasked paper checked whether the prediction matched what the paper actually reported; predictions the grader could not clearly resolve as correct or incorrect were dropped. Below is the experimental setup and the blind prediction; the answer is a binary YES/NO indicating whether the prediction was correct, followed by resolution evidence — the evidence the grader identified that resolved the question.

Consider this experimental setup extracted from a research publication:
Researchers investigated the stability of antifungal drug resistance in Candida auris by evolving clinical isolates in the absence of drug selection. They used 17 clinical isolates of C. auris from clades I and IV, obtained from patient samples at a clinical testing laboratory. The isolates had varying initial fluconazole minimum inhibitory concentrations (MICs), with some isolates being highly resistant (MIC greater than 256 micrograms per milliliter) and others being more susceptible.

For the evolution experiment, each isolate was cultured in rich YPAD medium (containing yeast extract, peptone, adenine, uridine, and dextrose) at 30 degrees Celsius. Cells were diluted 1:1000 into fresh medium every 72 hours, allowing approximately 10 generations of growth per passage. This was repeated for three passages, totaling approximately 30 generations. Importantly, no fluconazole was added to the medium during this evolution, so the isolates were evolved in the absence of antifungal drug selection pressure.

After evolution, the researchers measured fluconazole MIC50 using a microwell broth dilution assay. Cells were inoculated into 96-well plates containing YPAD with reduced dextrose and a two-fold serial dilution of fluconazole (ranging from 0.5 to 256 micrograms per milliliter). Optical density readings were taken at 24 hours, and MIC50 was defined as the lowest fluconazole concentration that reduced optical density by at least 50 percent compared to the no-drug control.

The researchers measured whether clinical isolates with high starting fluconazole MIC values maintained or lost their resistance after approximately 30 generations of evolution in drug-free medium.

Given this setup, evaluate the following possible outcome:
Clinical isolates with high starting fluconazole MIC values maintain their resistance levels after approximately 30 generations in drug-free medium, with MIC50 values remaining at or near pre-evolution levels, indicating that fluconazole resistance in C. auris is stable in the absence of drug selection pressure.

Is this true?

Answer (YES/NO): YES